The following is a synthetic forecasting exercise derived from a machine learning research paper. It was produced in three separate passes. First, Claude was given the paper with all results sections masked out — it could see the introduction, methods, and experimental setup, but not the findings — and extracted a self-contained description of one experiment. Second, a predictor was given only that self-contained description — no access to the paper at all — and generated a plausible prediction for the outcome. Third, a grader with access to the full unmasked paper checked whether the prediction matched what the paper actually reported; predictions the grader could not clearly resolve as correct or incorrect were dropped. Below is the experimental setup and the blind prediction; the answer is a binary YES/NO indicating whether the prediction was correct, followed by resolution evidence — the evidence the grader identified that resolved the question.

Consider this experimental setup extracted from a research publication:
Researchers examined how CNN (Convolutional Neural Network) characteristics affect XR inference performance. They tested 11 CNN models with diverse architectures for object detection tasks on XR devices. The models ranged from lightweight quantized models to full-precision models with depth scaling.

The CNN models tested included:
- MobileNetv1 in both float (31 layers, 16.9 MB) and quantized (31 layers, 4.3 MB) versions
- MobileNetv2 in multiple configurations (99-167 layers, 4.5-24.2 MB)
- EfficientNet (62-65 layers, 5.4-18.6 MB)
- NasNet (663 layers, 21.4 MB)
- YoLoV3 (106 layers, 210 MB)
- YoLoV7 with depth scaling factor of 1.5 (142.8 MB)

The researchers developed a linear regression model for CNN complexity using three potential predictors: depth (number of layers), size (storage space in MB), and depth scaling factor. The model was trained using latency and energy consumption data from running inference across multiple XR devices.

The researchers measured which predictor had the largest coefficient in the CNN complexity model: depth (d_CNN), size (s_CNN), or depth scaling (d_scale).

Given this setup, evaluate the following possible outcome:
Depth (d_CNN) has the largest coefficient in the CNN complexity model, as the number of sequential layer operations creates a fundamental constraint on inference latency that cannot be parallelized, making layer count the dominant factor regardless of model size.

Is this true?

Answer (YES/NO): NO